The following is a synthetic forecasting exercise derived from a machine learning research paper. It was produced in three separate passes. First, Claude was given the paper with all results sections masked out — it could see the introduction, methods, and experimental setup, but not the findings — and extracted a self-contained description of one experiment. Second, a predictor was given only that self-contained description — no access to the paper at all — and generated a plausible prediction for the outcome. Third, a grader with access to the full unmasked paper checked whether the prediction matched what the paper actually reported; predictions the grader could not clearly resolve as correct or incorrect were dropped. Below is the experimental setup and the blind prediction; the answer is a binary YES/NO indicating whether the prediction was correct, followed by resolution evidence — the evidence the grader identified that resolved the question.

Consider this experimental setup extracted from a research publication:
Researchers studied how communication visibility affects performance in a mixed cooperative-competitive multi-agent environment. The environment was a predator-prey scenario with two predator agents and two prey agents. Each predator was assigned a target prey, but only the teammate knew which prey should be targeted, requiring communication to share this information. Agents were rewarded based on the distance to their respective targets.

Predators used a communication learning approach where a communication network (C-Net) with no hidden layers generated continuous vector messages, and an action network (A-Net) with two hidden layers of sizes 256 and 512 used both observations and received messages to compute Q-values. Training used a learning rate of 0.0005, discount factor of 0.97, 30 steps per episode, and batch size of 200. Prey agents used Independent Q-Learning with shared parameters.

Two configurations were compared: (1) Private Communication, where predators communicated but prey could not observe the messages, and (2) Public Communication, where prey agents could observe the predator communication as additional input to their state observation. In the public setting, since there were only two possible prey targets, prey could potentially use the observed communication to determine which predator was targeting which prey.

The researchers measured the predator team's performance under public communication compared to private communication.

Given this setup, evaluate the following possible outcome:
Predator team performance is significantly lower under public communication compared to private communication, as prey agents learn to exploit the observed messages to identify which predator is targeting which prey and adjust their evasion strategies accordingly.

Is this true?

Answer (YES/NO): YES